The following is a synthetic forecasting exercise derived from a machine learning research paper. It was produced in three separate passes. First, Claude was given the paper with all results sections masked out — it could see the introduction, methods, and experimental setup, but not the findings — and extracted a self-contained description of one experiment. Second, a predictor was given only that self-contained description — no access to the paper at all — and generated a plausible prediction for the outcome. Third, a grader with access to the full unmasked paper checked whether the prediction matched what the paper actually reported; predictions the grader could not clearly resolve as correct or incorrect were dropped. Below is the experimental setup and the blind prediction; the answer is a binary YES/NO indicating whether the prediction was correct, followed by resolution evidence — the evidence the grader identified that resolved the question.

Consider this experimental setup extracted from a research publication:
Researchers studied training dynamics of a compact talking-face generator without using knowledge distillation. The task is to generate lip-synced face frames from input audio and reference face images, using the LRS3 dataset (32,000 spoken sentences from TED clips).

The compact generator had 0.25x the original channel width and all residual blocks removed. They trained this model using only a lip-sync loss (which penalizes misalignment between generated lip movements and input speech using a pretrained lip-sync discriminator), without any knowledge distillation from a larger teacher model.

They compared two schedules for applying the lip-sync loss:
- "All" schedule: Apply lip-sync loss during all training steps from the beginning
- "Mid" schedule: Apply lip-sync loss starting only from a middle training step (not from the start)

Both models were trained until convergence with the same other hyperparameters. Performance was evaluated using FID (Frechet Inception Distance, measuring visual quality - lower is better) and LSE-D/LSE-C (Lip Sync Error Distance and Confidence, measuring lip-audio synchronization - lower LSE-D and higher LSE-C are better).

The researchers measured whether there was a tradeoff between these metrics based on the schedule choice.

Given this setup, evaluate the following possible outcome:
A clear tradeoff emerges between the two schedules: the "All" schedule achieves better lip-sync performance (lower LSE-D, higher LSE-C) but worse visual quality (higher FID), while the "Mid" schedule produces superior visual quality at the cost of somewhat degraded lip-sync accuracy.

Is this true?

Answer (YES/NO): YES